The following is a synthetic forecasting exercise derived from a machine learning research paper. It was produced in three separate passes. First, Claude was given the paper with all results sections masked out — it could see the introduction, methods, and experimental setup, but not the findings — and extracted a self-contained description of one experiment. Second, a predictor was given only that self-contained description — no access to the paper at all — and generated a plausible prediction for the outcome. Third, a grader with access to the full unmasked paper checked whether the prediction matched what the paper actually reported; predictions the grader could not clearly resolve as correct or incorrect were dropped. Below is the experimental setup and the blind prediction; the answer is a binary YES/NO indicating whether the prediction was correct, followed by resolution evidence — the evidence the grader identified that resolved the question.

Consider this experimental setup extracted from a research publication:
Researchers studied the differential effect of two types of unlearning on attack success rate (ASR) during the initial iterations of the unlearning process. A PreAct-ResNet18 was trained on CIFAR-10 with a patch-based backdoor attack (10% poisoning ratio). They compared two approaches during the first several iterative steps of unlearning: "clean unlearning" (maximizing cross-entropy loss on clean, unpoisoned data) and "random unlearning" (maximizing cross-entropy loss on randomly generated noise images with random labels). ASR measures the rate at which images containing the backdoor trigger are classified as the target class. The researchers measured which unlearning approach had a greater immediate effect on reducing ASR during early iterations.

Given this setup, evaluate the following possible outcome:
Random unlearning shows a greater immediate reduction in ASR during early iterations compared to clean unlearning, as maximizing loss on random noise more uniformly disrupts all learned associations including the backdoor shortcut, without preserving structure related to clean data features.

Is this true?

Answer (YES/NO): YES